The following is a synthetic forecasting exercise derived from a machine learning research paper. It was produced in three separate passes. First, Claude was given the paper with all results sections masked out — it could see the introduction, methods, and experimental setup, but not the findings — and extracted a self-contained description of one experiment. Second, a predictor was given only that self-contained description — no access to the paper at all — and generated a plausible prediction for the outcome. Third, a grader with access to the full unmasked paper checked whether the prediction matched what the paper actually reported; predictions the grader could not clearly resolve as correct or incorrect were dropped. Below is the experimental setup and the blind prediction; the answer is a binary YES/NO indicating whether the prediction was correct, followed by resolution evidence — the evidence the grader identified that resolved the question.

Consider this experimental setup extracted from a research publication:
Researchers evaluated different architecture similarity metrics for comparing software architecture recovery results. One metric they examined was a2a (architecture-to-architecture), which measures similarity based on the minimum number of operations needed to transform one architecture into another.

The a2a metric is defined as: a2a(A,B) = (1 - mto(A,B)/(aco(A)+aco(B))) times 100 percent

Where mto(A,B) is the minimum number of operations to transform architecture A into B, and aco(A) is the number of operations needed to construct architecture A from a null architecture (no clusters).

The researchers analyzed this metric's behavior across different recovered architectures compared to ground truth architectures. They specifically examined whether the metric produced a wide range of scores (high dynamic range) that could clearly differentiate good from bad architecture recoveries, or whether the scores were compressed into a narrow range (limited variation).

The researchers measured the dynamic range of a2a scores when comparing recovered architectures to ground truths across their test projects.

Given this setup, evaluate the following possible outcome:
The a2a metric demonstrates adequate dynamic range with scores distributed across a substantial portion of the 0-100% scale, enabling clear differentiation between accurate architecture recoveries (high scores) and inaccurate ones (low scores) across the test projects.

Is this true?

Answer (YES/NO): NO